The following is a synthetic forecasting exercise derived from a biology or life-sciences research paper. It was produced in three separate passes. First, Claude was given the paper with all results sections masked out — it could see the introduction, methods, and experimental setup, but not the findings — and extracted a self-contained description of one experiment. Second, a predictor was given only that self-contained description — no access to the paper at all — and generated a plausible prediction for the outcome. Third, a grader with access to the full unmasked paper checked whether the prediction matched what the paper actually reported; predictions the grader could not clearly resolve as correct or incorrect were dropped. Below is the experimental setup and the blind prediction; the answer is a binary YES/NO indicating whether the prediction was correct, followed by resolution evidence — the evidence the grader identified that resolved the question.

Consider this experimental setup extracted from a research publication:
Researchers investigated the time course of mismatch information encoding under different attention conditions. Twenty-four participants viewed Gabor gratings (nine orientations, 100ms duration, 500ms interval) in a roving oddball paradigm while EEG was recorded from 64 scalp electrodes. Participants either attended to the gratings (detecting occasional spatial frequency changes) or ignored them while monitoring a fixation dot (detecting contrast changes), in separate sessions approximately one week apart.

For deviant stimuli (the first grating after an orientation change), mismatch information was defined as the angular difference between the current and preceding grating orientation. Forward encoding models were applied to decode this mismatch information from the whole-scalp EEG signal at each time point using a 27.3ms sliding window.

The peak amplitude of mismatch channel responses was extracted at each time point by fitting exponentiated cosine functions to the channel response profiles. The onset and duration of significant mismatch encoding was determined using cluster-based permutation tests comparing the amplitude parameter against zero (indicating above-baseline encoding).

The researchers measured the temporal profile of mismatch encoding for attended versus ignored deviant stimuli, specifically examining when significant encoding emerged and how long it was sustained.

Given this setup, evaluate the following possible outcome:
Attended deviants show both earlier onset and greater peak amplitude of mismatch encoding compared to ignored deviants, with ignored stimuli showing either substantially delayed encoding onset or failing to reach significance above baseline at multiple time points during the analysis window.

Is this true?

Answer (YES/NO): YES